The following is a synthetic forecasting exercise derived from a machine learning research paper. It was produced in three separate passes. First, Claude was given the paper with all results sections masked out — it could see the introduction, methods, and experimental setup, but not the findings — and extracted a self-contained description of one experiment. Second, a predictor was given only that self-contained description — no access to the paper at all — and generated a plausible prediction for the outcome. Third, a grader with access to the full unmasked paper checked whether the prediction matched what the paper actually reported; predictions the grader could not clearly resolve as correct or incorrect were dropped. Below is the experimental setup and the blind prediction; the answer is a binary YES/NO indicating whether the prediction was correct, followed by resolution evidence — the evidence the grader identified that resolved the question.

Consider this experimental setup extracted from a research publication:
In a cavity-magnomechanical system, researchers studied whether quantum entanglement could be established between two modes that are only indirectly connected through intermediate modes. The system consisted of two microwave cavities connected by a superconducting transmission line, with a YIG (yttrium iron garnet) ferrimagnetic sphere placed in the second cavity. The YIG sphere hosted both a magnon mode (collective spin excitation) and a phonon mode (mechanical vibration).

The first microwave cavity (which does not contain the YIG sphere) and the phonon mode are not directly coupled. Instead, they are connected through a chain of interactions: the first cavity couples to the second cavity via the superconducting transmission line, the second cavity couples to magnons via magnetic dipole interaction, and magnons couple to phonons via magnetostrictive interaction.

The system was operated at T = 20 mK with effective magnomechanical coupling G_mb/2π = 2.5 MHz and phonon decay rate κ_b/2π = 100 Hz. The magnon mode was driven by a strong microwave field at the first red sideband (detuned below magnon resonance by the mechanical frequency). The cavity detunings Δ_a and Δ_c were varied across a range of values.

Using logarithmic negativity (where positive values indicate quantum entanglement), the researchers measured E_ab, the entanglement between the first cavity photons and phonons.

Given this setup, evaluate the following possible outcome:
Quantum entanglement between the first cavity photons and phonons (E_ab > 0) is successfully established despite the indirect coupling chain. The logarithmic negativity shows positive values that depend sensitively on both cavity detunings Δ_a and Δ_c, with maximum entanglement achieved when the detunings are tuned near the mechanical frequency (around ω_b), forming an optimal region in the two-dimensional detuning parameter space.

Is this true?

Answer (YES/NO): YES